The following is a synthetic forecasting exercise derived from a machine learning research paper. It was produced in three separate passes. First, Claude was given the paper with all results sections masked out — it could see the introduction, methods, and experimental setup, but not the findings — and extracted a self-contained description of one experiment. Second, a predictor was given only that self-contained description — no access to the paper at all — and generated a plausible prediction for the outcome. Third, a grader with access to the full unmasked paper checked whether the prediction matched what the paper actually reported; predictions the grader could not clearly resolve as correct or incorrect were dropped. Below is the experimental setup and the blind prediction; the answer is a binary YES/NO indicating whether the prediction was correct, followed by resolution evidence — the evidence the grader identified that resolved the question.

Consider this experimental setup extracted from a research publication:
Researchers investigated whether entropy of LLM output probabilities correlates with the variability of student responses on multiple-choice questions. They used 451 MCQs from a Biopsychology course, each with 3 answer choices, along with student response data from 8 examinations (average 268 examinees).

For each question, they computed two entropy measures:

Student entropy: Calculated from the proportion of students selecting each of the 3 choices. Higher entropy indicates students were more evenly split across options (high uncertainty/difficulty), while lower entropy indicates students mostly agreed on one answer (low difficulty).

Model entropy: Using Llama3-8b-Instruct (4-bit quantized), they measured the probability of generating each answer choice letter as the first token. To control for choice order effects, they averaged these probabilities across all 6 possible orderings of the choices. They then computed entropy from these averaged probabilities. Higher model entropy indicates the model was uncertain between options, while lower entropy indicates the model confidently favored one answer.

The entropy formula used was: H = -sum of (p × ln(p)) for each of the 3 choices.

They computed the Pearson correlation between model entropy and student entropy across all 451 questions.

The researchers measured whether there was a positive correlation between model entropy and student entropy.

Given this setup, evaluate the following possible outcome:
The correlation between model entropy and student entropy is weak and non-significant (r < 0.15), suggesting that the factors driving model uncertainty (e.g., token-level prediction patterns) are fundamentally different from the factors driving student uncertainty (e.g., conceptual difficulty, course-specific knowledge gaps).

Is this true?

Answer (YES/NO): NO